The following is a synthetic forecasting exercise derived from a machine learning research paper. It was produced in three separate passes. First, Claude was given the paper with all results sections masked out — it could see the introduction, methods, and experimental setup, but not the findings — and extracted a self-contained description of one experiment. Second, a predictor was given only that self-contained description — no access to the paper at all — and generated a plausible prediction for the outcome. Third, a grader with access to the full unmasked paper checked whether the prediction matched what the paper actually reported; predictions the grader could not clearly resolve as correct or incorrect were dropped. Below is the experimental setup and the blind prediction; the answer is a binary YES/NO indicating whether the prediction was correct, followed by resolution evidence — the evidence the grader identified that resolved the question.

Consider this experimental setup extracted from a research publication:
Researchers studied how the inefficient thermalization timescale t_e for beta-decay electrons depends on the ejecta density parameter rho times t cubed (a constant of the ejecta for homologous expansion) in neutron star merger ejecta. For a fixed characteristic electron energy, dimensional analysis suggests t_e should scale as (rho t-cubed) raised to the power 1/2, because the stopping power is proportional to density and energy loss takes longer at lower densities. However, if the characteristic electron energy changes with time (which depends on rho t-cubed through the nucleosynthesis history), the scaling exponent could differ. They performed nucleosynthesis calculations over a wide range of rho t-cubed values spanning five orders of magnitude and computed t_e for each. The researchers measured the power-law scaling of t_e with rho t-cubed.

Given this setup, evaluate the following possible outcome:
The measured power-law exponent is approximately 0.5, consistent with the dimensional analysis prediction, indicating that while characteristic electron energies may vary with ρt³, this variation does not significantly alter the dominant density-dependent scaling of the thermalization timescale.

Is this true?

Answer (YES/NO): YES